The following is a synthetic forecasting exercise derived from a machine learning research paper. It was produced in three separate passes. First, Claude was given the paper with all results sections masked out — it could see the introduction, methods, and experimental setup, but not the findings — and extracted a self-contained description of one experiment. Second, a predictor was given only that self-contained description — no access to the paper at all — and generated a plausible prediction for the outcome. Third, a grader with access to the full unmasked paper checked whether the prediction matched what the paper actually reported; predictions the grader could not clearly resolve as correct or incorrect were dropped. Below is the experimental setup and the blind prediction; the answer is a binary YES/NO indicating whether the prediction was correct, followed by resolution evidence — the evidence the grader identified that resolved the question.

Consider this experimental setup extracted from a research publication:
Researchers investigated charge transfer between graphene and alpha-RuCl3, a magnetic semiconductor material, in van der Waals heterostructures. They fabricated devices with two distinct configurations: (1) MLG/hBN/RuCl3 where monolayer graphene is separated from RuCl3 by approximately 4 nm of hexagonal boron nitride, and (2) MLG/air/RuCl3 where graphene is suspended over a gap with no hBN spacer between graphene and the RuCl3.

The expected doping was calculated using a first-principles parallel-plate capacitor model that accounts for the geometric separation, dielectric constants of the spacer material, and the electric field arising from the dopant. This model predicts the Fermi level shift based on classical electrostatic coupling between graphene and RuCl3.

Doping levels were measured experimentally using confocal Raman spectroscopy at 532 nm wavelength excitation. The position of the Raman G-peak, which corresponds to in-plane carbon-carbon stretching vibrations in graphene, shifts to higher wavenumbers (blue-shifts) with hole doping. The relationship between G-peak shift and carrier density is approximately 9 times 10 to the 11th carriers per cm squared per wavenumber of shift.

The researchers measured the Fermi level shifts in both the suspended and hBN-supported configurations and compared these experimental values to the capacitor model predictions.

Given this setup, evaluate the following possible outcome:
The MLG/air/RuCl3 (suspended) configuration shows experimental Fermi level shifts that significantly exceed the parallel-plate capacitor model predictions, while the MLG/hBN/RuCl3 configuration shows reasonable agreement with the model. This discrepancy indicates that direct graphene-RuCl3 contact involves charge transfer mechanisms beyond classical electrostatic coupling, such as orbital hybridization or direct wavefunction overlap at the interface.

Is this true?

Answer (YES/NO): NO